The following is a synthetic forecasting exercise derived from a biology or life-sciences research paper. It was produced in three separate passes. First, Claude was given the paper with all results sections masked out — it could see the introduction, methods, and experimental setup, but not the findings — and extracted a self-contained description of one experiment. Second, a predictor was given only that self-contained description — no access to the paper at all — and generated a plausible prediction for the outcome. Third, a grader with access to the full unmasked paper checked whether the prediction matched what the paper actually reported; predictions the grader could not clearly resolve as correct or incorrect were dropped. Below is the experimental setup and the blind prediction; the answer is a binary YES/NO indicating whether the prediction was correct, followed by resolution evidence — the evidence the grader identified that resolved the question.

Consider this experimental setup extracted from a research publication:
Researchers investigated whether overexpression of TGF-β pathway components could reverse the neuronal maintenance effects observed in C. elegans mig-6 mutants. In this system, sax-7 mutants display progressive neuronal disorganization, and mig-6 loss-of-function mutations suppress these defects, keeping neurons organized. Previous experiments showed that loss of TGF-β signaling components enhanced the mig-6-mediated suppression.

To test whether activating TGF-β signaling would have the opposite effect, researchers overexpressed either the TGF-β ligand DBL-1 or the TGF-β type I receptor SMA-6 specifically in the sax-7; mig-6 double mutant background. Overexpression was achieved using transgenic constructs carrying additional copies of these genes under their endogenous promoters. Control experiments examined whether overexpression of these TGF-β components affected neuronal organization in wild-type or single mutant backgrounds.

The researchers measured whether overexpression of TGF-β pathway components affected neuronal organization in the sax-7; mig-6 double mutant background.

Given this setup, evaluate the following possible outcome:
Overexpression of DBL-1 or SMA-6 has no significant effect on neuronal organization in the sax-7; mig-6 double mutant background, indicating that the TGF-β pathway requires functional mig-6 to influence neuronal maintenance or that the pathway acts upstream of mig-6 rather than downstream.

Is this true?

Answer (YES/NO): NO